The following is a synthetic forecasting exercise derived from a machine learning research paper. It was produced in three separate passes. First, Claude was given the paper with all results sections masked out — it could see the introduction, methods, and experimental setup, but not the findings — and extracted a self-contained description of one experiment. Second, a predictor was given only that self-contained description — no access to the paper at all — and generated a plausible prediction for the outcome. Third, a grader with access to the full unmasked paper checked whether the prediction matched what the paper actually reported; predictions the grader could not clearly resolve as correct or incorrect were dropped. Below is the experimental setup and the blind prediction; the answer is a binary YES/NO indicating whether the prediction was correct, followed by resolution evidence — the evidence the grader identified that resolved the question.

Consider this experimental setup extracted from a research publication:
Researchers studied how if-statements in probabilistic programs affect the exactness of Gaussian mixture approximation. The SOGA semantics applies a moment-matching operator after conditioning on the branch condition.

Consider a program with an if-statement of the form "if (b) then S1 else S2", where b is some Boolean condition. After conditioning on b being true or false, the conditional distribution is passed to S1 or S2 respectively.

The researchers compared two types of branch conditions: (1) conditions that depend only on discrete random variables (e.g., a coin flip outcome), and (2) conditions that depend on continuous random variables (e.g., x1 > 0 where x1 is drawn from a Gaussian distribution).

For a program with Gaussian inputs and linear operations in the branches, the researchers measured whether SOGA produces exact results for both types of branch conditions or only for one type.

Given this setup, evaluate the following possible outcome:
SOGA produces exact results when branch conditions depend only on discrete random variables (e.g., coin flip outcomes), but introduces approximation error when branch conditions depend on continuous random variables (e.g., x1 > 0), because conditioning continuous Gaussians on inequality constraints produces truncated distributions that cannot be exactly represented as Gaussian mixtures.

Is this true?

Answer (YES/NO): YES